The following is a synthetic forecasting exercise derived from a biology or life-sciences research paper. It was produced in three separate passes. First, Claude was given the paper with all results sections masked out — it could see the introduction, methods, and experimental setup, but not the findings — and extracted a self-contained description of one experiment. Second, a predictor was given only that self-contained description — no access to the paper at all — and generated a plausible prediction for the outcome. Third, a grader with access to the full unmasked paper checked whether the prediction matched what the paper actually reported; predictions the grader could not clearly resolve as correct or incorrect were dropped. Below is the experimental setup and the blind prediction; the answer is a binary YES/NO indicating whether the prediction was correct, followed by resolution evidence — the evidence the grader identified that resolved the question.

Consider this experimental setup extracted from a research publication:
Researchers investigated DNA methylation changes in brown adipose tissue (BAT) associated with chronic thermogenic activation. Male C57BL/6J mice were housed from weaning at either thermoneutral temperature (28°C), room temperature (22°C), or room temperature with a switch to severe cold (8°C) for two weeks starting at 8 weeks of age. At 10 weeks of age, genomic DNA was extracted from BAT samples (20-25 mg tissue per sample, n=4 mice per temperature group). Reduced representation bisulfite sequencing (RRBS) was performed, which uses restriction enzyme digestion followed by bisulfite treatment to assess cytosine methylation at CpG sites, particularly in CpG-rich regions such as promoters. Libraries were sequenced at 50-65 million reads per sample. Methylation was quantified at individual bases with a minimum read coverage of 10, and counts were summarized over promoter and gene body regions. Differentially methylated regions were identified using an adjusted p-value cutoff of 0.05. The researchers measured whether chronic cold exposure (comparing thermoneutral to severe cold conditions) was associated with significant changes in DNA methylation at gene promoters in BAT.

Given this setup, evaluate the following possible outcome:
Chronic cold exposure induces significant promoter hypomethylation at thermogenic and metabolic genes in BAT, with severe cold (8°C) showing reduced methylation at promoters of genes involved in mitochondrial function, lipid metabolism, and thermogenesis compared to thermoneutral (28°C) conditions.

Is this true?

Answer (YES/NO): NO